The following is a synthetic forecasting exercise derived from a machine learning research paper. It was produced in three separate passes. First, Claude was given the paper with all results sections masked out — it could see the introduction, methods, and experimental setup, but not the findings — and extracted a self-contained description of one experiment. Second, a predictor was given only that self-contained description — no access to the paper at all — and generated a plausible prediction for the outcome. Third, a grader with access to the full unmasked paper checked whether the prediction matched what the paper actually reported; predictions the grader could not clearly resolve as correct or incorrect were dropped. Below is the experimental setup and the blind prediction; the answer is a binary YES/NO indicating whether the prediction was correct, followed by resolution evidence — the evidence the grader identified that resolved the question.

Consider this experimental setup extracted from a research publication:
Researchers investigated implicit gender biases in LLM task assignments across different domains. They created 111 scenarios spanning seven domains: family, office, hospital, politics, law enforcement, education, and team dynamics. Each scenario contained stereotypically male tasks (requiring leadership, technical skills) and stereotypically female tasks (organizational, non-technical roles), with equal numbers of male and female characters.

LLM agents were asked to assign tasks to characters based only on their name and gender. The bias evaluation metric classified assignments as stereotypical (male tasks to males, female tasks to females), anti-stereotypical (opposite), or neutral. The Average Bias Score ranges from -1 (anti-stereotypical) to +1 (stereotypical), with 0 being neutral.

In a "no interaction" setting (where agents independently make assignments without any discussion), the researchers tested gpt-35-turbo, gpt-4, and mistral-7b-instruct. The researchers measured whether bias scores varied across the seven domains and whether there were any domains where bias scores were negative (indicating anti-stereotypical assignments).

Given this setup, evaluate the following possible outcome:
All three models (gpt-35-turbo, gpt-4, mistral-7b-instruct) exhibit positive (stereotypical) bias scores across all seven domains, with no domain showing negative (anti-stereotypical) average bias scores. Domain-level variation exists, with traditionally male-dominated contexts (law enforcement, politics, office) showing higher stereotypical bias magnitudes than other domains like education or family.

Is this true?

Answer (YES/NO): NO